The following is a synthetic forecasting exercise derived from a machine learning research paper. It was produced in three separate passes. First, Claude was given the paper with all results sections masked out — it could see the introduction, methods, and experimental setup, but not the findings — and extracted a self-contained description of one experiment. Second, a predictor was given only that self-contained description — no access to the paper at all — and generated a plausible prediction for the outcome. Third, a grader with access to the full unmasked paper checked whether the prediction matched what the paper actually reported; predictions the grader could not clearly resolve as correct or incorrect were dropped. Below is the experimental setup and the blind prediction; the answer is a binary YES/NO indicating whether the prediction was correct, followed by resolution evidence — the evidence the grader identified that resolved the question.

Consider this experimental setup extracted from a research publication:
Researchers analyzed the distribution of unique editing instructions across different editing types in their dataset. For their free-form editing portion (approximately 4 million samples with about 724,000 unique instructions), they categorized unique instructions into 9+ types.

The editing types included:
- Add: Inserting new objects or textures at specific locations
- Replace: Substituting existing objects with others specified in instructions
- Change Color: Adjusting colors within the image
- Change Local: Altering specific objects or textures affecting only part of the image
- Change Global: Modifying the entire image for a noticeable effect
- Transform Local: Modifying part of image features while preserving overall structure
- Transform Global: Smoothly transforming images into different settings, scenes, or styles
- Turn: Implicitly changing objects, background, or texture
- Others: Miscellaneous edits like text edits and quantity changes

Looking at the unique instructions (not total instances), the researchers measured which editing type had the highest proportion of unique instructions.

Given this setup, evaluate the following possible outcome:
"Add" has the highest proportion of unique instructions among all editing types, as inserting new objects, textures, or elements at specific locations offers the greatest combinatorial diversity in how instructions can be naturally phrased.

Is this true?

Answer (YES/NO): NO